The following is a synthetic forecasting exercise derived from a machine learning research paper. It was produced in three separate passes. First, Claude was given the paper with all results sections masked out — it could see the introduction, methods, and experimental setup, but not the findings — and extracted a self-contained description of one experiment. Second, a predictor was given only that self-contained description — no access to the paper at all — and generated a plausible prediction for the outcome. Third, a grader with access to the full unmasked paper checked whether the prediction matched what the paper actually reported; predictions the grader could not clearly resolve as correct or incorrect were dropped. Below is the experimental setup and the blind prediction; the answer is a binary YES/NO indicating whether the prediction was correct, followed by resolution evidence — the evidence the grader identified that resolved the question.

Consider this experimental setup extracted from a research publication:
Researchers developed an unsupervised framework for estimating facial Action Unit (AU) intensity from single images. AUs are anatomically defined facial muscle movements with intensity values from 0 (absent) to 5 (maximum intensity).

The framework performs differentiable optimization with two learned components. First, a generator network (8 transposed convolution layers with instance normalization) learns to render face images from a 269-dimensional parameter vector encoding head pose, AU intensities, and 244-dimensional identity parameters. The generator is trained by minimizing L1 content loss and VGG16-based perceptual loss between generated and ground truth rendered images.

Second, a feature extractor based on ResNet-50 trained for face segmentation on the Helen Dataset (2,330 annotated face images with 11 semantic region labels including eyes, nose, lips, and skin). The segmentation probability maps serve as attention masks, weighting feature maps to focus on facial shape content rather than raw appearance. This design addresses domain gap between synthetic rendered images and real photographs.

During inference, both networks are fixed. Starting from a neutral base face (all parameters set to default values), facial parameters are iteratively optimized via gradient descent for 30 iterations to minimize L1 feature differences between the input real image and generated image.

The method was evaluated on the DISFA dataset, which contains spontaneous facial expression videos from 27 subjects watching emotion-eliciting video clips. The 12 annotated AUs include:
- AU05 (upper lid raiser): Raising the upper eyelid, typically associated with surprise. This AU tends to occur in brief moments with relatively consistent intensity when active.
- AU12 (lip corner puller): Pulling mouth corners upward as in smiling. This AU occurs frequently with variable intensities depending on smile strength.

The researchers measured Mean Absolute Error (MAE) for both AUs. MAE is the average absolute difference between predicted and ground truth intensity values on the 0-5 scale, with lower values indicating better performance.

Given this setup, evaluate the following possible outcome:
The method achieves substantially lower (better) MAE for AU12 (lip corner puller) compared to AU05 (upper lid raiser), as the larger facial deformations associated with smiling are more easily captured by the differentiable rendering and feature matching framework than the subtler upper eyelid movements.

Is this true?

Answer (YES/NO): NO